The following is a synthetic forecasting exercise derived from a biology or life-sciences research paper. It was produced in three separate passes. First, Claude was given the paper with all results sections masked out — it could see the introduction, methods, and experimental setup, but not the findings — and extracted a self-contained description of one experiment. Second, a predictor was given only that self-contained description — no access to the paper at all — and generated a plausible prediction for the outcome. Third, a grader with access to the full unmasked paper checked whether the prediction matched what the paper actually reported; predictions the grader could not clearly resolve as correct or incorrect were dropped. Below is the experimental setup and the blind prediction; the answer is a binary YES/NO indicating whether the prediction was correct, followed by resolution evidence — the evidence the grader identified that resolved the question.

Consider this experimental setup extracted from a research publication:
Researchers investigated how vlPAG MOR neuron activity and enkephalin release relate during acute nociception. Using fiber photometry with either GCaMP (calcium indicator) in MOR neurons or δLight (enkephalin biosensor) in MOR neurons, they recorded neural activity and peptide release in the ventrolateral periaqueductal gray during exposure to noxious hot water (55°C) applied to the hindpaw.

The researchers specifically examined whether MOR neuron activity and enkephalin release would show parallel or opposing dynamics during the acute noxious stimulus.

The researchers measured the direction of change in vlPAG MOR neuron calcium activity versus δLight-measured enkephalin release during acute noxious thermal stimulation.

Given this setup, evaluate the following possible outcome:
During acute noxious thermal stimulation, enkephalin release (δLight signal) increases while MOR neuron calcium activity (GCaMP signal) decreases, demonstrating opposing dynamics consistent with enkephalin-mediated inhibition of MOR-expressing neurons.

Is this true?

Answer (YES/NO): NO